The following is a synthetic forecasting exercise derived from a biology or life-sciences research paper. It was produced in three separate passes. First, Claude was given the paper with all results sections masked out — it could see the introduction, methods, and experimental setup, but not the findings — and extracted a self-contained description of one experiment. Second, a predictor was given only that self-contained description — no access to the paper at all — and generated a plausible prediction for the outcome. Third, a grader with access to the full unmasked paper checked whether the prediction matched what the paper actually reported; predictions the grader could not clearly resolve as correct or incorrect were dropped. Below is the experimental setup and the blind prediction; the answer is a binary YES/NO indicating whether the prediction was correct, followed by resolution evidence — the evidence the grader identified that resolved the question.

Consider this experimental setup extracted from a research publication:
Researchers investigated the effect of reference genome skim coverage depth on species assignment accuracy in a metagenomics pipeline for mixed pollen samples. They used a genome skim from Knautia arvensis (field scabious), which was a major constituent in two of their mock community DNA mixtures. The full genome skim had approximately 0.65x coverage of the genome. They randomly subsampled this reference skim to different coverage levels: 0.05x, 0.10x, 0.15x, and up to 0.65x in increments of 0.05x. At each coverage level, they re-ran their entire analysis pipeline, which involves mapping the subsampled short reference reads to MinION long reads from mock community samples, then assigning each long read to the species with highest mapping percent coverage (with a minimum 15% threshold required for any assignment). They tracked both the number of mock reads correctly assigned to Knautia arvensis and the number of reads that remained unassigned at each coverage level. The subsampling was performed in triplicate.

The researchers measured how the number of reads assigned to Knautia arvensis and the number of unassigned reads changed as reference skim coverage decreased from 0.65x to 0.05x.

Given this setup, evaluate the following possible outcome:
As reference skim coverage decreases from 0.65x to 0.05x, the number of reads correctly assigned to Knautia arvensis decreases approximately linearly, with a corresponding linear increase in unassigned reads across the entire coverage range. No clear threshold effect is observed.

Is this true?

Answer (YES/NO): NO